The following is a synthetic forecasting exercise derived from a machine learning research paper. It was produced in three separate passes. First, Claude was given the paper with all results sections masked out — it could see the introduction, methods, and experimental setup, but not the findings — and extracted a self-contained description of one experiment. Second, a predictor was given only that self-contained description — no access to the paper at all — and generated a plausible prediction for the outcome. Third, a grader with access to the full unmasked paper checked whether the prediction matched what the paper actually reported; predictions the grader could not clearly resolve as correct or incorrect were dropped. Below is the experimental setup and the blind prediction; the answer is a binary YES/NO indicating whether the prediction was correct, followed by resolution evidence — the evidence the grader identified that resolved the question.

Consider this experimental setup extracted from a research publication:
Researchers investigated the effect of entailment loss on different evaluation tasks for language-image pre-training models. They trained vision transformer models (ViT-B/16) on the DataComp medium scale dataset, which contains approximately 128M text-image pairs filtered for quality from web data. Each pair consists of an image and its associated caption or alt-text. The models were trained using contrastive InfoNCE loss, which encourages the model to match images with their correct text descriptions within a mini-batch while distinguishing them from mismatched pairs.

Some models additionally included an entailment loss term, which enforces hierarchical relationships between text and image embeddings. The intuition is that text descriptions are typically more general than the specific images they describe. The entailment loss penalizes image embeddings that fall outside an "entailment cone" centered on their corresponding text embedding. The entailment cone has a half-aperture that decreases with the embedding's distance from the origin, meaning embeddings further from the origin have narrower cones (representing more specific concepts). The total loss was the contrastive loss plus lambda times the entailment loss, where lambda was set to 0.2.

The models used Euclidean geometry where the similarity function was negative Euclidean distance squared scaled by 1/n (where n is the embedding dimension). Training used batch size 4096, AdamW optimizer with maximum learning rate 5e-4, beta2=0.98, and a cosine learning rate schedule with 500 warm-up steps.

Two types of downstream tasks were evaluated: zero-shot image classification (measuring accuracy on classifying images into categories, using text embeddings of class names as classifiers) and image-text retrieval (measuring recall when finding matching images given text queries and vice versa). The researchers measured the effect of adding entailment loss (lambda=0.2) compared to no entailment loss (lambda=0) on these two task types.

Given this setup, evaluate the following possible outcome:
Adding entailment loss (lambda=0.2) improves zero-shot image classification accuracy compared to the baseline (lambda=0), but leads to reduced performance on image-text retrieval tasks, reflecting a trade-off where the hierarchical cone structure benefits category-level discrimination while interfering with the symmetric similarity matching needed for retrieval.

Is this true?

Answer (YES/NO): YES